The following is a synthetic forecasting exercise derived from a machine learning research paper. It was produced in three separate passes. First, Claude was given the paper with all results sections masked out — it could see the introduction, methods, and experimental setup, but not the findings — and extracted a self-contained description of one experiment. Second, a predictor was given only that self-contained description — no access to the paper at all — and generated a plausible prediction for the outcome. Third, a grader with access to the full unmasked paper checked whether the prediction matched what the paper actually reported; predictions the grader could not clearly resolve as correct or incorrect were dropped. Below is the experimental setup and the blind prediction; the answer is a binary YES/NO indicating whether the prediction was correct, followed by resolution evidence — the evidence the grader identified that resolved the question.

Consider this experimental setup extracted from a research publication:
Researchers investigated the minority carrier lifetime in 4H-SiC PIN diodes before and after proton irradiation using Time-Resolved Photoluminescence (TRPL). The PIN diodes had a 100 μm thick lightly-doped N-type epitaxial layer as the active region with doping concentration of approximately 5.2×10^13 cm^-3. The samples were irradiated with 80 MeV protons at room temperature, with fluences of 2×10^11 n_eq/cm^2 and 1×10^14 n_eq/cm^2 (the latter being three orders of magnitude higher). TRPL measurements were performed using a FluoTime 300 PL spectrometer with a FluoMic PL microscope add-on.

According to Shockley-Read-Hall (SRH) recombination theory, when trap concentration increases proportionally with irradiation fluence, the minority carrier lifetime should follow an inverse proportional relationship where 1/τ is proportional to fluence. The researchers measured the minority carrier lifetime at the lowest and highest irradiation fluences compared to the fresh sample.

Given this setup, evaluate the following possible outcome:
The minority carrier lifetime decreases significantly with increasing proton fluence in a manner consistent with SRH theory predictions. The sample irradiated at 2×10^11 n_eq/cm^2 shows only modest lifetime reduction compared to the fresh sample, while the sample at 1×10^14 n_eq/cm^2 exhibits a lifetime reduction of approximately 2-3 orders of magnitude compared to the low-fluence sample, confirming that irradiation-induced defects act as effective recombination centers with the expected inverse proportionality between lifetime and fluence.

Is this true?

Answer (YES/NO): NO